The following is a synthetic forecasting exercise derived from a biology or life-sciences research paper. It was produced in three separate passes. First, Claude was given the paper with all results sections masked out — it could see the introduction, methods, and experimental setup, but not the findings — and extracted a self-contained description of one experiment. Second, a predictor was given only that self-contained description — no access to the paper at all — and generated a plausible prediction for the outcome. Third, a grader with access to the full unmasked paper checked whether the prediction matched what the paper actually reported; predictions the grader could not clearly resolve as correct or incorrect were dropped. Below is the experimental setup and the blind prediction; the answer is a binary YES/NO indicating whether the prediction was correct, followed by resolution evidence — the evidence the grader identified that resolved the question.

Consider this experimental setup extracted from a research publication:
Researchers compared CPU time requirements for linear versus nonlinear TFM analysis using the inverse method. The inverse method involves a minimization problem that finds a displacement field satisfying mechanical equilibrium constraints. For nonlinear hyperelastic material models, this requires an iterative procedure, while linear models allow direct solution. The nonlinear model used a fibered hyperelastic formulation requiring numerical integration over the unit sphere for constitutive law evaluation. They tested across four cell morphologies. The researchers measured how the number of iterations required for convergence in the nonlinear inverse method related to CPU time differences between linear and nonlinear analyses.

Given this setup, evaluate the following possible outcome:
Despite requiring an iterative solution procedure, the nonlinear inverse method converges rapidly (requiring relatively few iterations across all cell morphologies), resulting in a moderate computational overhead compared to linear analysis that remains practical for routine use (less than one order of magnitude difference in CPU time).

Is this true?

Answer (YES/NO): YES